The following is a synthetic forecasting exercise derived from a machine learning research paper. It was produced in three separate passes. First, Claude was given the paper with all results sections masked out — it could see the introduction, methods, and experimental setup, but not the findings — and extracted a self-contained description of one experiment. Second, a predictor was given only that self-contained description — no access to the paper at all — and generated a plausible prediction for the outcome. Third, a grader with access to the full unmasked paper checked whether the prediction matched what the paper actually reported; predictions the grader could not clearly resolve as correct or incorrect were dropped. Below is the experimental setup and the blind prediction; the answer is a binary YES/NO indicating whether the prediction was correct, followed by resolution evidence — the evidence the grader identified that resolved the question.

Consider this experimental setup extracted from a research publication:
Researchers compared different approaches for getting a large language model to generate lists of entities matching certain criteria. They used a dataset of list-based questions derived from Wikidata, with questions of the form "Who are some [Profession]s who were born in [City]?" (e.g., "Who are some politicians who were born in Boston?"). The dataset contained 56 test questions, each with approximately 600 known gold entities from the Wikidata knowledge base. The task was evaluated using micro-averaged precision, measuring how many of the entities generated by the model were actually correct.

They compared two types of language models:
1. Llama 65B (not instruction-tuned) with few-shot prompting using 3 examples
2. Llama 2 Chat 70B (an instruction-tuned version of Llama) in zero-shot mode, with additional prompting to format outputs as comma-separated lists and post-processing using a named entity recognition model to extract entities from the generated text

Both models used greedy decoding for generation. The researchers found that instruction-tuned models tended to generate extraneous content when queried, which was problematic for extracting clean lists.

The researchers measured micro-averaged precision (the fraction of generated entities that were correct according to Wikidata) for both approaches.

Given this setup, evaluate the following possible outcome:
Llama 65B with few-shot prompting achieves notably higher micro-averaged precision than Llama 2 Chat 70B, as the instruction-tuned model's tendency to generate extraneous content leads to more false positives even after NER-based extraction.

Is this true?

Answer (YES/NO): YES